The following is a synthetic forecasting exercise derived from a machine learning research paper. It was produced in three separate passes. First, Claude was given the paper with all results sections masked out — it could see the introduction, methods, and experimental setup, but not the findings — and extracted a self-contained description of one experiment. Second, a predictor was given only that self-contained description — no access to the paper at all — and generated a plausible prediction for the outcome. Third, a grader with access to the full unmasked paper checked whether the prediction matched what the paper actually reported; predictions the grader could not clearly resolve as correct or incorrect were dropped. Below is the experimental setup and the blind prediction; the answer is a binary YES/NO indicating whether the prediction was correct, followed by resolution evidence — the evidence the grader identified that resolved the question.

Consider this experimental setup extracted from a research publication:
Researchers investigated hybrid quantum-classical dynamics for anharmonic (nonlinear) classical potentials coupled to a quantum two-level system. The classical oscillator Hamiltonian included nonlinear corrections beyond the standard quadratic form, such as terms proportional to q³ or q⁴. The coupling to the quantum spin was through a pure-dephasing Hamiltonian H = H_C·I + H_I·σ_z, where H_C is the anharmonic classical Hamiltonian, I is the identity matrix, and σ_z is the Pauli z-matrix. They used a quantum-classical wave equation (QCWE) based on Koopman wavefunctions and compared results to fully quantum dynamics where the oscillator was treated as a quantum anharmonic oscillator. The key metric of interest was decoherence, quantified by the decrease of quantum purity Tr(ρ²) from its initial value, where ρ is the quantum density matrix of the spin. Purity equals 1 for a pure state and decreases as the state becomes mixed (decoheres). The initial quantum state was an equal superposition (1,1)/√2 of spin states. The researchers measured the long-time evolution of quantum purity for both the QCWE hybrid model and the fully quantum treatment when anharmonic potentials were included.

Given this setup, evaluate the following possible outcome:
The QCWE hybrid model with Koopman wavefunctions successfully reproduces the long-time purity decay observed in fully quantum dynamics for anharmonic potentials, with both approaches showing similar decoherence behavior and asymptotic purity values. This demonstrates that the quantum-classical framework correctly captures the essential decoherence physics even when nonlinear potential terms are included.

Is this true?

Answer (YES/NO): NO